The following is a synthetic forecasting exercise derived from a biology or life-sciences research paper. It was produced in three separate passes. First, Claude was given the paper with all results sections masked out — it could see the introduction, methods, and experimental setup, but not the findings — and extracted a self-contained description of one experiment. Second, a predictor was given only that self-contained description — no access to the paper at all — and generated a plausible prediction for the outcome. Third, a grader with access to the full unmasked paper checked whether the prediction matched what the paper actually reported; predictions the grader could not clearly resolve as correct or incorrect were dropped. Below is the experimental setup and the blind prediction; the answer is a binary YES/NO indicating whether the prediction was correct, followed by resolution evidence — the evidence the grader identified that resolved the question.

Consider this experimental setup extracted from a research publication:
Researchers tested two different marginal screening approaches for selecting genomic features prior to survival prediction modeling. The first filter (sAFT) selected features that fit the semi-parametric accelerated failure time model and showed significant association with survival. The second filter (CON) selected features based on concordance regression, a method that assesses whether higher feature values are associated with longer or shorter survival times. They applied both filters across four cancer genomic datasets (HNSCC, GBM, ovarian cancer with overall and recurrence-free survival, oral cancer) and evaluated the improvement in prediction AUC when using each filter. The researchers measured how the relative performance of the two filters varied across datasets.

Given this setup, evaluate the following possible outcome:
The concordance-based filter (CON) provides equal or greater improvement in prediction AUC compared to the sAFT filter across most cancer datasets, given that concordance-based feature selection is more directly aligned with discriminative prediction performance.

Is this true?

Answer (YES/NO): YES